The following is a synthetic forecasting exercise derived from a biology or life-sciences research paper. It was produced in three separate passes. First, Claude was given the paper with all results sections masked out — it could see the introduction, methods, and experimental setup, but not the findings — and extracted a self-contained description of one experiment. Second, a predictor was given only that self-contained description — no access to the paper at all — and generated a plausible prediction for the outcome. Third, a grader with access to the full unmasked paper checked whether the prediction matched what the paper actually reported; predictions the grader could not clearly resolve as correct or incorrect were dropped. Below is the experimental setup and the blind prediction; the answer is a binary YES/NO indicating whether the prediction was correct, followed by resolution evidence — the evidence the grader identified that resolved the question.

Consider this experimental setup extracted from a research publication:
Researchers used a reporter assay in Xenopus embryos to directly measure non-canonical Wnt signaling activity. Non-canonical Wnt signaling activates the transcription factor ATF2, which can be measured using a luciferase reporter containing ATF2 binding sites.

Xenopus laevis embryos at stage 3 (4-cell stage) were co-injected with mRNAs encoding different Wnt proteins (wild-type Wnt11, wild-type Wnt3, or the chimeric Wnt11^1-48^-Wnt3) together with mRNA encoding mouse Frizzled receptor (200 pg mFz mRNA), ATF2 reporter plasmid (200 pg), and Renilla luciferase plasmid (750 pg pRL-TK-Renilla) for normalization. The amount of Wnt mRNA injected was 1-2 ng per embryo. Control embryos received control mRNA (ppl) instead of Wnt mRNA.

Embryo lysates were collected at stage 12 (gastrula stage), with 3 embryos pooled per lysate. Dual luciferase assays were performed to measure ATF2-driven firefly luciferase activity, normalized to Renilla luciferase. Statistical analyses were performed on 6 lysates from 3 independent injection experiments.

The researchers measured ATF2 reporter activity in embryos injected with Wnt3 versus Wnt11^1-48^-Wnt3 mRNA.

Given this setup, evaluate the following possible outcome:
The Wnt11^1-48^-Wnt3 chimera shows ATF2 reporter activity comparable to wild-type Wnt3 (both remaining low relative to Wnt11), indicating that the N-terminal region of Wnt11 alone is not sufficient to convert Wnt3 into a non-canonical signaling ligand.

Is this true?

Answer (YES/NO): NO